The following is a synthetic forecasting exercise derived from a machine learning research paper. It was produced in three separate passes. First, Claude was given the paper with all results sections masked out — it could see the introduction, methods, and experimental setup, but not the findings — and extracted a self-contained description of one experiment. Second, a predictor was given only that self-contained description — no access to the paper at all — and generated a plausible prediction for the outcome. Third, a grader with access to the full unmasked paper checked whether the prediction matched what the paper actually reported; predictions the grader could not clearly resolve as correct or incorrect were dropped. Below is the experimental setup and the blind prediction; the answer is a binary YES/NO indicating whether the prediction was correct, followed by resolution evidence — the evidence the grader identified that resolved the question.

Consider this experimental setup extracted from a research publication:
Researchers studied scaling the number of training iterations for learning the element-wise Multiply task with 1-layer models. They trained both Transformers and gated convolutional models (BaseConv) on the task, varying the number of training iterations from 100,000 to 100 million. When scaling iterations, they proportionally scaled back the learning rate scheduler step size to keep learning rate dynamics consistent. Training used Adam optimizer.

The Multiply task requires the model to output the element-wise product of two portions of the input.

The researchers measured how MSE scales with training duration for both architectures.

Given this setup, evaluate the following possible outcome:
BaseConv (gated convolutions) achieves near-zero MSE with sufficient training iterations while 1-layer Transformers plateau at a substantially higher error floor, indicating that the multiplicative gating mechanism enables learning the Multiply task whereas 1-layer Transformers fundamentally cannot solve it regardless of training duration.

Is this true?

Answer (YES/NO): NO